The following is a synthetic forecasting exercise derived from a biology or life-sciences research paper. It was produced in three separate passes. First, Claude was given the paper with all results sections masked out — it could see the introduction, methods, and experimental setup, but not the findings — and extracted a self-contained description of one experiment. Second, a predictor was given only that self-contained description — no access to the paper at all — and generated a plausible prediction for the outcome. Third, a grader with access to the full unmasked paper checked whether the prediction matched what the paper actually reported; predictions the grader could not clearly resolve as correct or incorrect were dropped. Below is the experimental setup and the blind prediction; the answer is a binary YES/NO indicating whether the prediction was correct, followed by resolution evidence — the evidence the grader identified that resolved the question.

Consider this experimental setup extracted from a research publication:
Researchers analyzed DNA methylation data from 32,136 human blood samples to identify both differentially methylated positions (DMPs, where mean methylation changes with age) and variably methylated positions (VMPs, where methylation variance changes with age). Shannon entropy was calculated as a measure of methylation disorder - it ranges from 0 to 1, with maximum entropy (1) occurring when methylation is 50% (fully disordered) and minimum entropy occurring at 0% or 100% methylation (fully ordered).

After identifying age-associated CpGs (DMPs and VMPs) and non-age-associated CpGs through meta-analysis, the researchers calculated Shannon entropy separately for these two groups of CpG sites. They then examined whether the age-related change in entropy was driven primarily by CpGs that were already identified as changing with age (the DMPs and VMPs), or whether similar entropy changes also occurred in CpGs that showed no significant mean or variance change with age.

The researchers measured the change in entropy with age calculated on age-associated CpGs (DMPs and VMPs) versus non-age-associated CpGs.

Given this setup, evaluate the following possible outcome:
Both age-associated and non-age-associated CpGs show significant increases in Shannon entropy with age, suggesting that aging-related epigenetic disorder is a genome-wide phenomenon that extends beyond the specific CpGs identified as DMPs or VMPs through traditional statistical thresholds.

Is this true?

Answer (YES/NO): NO